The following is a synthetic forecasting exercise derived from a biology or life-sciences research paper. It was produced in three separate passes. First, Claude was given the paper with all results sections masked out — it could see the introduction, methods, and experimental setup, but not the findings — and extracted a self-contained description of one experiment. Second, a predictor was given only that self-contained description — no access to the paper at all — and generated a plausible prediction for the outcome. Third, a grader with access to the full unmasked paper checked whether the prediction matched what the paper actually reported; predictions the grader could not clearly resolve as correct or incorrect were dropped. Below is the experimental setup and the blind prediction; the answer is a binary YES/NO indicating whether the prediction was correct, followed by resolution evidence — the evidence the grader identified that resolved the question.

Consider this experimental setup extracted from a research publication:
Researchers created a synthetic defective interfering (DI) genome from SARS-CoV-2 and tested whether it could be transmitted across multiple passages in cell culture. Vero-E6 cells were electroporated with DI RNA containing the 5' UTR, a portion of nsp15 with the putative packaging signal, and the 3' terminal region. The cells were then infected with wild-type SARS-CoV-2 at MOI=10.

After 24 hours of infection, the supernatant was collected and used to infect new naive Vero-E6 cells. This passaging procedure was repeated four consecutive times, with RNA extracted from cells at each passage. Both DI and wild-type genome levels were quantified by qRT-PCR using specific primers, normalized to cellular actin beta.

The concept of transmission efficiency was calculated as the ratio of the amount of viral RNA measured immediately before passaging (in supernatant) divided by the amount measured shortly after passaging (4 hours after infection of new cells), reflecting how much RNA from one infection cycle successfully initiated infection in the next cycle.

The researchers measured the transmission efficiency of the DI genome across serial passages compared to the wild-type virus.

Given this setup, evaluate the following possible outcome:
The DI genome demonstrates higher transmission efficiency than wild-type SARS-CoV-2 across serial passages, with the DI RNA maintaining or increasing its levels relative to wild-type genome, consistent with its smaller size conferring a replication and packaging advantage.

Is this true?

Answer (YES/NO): NO